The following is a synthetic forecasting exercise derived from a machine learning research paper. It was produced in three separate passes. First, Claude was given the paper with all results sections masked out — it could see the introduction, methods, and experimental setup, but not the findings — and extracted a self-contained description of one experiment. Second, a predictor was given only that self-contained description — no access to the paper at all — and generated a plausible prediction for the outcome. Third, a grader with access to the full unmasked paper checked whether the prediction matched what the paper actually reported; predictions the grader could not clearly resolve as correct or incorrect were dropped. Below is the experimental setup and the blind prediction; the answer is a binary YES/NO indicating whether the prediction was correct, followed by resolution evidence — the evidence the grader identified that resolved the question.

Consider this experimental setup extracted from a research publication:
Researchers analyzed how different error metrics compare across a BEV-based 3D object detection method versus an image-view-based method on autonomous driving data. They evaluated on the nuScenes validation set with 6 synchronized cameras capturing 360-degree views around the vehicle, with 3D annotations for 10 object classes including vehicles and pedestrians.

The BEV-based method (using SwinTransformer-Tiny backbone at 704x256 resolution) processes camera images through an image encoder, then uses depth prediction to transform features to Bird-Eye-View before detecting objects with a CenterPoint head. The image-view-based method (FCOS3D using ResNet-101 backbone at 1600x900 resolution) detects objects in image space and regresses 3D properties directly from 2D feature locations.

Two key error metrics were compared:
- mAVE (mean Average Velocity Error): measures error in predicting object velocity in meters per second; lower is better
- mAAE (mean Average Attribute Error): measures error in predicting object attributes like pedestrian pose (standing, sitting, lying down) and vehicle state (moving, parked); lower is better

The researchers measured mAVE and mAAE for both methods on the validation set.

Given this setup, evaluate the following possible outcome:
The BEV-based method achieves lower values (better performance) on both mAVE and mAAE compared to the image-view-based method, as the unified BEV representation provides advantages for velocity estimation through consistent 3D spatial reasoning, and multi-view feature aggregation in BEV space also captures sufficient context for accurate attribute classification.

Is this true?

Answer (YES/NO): NO